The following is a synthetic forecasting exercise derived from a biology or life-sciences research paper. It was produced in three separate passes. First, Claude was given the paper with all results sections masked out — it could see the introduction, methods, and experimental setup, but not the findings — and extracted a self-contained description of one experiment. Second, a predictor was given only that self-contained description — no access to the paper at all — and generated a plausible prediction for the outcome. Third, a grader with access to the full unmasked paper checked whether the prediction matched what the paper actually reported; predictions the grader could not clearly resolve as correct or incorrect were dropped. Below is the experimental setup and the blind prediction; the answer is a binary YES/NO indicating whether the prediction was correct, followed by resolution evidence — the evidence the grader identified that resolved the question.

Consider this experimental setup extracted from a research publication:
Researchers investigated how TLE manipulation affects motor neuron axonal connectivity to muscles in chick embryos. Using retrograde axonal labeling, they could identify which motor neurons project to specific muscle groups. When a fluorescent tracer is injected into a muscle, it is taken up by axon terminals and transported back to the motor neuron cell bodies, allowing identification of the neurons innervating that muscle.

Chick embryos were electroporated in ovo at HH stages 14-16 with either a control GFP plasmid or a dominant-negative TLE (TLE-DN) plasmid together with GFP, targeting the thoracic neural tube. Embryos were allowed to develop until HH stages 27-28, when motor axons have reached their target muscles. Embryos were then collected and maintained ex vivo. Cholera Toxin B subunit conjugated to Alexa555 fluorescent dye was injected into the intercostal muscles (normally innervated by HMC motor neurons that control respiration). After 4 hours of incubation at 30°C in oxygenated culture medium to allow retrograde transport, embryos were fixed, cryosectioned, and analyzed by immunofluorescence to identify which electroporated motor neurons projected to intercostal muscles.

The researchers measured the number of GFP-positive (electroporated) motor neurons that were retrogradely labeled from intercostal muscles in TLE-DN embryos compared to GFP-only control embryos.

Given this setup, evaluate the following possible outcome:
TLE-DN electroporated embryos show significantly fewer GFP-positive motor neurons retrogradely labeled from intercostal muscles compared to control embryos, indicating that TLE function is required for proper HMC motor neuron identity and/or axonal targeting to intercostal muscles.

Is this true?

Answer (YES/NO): NO